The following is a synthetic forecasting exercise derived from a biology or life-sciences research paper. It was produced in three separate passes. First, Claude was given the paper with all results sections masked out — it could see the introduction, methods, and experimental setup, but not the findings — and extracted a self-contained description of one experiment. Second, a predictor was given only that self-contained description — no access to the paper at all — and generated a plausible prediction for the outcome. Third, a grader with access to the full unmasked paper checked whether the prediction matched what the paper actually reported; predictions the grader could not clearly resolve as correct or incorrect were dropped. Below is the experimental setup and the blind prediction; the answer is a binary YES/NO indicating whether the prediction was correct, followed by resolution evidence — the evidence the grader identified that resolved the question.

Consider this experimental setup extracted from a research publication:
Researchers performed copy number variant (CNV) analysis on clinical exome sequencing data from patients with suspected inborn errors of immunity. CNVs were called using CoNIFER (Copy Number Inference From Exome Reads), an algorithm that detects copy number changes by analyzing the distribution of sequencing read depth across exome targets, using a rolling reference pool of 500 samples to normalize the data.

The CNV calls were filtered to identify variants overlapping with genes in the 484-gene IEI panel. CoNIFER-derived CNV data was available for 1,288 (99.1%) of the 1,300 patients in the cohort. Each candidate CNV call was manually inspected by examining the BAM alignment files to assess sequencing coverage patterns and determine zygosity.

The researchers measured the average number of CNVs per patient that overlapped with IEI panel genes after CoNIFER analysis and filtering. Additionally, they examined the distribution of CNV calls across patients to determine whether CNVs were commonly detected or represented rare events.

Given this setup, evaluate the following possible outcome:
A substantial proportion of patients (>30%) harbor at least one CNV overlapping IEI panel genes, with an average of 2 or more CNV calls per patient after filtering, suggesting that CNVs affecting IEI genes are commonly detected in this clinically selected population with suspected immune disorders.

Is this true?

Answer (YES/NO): NO